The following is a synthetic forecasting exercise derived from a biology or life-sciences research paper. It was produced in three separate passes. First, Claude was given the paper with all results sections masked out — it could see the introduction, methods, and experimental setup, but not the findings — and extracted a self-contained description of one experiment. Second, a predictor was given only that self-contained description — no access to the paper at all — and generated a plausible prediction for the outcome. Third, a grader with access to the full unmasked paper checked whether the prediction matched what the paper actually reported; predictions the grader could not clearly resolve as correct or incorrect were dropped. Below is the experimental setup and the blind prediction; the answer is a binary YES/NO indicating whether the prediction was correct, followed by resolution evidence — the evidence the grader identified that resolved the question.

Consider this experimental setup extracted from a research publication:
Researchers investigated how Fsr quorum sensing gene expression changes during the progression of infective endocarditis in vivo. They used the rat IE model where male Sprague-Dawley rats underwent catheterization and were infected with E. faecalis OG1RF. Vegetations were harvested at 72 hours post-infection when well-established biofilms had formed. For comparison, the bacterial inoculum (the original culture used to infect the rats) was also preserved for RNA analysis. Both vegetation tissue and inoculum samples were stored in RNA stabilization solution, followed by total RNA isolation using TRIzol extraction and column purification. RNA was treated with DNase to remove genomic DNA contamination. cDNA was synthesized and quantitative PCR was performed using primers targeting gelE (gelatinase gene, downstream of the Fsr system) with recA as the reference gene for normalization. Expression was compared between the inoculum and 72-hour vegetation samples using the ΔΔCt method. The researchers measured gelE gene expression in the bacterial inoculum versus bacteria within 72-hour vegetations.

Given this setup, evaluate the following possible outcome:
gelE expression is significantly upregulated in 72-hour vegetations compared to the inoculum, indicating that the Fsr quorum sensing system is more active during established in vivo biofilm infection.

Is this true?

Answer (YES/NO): YES